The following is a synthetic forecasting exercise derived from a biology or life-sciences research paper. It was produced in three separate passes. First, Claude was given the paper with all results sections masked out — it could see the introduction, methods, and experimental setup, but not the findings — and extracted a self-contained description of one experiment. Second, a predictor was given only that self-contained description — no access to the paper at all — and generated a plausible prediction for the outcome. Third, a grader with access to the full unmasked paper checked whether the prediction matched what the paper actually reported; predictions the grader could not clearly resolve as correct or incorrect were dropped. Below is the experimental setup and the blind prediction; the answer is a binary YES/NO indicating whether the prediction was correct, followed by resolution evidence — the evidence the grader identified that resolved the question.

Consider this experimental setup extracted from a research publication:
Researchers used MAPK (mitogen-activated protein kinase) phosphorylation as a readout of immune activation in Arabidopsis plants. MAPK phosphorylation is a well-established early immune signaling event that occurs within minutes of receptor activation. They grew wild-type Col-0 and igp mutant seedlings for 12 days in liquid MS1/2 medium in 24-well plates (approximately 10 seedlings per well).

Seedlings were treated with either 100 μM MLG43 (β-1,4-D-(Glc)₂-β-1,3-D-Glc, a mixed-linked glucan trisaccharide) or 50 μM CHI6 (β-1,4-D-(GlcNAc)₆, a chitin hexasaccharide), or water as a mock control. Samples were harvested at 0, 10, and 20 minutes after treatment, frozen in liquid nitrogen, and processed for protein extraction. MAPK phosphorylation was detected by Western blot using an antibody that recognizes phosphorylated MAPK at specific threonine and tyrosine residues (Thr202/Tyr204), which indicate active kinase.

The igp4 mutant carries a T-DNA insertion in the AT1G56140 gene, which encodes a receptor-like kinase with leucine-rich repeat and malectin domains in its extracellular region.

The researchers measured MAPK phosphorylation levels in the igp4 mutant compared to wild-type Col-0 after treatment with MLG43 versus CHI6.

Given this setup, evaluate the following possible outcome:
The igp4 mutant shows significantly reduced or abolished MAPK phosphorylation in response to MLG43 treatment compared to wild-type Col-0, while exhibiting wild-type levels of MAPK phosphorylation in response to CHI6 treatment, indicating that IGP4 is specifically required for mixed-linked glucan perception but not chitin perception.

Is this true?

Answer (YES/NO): YES